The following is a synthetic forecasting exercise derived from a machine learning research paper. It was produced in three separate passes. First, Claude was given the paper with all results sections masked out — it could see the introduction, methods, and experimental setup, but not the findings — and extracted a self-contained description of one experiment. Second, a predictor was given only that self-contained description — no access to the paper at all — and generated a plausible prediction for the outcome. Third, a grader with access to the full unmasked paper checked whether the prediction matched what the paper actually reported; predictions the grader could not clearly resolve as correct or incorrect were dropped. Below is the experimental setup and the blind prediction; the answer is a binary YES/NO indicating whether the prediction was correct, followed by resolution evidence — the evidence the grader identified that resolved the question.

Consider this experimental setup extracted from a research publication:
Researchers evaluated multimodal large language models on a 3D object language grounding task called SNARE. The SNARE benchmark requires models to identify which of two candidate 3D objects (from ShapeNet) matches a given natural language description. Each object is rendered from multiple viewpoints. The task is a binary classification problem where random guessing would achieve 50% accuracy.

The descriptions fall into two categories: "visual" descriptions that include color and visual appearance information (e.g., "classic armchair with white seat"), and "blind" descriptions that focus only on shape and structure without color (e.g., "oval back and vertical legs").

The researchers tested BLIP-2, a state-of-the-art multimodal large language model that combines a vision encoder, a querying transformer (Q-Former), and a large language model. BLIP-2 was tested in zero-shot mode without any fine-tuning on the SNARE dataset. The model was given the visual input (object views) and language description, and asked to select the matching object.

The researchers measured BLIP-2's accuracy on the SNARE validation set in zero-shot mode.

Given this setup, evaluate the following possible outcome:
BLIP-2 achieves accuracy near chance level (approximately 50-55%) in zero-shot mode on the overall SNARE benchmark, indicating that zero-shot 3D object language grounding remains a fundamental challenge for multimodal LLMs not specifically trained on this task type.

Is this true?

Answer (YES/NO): YES